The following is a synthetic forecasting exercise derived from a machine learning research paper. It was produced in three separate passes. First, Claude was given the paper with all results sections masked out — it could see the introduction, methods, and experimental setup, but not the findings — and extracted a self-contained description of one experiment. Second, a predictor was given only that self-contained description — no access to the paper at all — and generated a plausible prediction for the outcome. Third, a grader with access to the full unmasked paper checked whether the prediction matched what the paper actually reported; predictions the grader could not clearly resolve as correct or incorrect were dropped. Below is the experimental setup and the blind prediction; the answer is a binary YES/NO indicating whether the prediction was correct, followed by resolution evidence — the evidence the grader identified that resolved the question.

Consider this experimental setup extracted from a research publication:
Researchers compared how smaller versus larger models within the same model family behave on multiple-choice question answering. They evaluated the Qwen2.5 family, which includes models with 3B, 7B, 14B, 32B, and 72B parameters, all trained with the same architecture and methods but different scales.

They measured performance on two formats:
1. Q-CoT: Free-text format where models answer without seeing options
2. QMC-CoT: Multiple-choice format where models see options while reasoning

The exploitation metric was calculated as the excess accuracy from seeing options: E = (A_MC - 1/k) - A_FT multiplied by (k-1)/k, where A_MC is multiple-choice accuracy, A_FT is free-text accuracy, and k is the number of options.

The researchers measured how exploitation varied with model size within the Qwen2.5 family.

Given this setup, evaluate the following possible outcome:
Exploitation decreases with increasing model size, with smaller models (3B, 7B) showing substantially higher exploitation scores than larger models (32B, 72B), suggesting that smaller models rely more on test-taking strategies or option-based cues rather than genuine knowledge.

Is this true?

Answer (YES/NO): NO